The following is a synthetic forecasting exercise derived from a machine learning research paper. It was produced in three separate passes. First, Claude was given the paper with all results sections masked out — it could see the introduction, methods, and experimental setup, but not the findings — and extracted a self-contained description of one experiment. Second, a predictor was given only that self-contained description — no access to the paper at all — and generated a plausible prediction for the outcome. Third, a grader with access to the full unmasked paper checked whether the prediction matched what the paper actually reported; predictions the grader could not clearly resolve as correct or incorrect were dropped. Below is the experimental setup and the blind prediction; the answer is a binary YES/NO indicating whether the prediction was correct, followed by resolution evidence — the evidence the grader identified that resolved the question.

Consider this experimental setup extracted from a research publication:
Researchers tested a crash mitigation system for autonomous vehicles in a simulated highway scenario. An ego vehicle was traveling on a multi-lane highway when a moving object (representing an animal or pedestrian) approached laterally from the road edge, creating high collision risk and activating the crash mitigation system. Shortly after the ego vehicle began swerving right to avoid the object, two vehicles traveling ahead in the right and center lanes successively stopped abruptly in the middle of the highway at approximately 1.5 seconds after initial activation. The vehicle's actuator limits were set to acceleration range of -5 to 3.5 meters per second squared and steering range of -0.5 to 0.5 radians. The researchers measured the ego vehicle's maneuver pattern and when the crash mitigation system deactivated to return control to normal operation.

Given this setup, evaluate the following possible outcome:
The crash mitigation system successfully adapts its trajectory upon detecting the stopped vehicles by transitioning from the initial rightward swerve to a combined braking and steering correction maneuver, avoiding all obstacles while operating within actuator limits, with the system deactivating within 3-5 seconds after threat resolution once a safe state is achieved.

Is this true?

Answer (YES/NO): NO